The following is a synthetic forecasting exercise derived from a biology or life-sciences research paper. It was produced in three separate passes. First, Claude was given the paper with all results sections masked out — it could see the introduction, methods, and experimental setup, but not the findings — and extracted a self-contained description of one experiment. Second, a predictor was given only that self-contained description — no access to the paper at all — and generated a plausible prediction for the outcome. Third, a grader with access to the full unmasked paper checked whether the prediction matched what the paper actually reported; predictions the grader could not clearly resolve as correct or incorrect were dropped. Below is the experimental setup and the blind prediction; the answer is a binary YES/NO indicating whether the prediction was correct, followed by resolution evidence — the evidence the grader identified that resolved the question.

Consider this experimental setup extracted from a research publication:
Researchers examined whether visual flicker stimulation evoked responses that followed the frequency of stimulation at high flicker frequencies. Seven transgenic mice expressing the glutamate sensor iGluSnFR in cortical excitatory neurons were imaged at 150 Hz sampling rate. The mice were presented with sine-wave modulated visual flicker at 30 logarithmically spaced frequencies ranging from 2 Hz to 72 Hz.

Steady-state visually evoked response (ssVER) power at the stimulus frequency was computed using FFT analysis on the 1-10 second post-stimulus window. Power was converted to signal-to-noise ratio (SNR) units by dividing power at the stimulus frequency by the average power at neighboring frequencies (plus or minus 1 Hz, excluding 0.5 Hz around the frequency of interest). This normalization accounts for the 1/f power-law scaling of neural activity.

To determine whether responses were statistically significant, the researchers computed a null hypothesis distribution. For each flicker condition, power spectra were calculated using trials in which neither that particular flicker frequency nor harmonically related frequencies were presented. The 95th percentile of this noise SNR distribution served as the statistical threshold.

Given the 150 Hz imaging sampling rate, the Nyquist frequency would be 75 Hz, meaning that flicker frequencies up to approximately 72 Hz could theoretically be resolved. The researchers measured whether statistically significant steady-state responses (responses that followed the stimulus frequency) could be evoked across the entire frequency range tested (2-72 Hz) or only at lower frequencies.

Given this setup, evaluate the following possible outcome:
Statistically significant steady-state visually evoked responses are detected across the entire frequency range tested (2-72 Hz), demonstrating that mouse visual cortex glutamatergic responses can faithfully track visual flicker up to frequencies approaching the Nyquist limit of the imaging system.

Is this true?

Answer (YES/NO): NO